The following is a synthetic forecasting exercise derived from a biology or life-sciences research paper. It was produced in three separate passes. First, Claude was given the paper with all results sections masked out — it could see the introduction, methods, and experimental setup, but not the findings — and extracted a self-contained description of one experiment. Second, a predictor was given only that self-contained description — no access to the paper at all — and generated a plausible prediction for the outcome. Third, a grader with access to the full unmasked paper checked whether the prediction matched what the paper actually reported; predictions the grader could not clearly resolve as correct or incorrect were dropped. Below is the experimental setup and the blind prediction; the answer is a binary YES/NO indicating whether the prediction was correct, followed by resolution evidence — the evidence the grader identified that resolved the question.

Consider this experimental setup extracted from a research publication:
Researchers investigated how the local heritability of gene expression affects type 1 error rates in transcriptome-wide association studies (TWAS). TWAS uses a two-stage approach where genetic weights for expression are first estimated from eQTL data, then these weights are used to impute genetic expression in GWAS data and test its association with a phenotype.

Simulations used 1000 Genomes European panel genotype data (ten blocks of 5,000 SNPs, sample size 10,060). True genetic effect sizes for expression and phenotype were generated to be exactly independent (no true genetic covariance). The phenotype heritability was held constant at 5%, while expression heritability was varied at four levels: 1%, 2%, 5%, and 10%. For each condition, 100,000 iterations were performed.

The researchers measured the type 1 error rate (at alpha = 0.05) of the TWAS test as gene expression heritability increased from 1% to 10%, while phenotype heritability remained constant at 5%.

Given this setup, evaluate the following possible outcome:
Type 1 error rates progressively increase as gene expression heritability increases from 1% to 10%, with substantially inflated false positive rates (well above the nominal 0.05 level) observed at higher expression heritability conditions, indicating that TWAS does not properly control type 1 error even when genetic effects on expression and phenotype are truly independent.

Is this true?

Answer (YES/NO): NO